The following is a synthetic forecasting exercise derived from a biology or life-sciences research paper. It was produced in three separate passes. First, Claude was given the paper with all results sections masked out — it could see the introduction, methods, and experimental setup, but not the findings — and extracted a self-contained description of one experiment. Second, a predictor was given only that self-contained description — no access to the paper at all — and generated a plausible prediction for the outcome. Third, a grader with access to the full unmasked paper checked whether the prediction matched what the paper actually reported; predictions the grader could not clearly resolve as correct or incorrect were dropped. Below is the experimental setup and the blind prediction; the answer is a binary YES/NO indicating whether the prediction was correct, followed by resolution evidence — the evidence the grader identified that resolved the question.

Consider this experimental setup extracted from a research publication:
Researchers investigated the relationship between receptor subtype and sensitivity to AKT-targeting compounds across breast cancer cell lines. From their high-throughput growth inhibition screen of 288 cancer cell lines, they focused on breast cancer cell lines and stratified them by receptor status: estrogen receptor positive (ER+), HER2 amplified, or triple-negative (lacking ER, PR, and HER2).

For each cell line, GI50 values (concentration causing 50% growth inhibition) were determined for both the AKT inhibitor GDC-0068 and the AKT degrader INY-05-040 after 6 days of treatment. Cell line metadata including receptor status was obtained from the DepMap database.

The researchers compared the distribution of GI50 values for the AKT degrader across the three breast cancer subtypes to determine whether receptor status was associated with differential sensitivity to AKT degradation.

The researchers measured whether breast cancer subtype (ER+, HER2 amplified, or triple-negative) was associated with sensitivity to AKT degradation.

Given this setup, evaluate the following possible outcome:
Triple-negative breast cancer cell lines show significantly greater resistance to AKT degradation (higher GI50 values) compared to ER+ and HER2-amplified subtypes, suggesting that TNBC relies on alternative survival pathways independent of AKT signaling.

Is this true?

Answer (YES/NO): NO